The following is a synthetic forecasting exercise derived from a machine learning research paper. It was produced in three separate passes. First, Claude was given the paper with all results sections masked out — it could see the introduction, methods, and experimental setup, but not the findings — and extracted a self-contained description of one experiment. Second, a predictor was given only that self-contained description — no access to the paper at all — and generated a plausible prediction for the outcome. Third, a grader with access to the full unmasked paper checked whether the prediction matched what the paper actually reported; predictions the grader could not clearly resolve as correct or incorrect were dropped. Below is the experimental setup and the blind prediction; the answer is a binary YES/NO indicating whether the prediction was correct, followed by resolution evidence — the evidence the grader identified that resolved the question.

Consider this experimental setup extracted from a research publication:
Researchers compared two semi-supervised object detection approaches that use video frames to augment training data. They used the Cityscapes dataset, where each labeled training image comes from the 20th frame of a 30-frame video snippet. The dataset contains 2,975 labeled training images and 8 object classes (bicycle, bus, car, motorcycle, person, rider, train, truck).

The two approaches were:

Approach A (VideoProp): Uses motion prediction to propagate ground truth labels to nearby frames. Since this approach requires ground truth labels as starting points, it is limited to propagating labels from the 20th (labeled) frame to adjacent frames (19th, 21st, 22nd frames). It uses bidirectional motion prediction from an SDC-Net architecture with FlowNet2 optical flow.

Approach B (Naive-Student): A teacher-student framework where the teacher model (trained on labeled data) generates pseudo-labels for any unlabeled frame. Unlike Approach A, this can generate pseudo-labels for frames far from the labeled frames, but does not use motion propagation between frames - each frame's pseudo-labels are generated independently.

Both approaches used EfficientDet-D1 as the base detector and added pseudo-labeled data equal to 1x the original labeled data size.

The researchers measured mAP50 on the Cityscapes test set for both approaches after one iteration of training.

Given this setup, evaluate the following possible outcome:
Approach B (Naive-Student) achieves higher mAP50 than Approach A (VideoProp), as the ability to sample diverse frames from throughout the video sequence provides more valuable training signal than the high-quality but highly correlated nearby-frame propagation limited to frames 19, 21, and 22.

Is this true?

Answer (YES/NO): NO